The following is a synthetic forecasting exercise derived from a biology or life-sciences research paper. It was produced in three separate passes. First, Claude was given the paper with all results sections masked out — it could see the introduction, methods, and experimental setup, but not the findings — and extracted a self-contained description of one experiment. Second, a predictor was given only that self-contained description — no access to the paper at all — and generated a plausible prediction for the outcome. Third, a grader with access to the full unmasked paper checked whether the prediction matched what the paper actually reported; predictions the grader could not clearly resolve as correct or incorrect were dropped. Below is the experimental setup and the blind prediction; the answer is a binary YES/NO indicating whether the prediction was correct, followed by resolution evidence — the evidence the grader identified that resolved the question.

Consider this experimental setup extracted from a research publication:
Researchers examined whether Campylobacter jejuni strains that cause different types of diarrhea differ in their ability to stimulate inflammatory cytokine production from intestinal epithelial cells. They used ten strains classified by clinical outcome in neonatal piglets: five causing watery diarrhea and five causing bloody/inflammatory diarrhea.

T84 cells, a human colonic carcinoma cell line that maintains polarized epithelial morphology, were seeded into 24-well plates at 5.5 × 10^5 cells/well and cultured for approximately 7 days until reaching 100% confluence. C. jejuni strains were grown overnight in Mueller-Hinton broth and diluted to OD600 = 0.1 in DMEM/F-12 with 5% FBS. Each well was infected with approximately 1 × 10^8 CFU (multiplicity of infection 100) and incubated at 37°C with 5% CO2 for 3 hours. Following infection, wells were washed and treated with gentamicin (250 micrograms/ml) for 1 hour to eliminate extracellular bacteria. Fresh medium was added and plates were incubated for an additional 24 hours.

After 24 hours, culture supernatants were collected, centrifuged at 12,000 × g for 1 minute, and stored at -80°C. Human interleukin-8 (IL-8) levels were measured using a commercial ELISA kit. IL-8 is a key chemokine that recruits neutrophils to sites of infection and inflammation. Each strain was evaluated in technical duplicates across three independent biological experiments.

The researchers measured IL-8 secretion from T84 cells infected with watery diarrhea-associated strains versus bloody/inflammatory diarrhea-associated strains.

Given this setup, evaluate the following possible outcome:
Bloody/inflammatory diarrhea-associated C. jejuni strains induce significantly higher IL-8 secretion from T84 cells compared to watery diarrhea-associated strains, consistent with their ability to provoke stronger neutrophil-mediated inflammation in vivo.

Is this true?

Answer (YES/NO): NO